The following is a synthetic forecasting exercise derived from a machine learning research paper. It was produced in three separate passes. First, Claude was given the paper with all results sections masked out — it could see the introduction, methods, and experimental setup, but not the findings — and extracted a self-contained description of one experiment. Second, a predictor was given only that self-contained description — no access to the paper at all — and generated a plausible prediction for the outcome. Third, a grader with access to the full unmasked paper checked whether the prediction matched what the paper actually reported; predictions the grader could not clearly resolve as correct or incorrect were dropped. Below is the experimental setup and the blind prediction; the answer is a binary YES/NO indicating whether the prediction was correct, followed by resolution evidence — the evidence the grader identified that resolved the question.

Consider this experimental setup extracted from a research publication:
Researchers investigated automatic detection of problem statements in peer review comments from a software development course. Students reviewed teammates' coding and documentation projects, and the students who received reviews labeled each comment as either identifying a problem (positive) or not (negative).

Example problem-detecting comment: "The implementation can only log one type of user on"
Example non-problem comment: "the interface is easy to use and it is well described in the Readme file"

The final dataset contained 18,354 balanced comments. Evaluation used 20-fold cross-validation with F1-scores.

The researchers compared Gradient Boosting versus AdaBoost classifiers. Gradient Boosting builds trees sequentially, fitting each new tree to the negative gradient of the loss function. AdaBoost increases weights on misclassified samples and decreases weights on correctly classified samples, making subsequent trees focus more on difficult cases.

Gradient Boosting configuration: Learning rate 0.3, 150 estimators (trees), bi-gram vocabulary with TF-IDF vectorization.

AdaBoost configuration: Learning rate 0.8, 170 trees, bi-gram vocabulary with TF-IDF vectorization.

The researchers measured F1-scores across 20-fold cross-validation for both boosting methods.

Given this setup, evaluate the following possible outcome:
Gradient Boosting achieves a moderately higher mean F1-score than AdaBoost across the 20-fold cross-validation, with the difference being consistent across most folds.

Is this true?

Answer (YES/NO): YES